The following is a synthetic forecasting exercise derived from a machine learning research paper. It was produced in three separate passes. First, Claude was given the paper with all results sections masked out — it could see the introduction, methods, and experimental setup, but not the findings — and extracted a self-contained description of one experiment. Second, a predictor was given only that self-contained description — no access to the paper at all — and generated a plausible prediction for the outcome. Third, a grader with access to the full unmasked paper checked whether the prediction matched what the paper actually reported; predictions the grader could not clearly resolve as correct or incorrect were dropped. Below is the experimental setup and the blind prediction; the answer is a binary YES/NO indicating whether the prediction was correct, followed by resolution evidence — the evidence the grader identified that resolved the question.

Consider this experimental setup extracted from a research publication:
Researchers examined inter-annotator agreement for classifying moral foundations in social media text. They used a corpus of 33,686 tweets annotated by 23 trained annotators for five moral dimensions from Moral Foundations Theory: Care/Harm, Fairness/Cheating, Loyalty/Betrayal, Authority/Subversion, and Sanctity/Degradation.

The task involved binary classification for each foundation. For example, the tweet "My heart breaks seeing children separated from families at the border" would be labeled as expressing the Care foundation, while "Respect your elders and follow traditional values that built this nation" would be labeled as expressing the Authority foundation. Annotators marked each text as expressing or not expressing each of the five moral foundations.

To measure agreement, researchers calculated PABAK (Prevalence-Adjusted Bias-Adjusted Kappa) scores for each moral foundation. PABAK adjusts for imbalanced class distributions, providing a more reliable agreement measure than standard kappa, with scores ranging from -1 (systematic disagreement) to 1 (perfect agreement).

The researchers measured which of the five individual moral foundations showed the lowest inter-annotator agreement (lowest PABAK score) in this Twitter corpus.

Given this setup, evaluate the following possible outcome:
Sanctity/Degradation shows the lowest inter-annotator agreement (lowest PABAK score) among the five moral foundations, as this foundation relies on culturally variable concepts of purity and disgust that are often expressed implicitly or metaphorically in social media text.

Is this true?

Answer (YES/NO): NO